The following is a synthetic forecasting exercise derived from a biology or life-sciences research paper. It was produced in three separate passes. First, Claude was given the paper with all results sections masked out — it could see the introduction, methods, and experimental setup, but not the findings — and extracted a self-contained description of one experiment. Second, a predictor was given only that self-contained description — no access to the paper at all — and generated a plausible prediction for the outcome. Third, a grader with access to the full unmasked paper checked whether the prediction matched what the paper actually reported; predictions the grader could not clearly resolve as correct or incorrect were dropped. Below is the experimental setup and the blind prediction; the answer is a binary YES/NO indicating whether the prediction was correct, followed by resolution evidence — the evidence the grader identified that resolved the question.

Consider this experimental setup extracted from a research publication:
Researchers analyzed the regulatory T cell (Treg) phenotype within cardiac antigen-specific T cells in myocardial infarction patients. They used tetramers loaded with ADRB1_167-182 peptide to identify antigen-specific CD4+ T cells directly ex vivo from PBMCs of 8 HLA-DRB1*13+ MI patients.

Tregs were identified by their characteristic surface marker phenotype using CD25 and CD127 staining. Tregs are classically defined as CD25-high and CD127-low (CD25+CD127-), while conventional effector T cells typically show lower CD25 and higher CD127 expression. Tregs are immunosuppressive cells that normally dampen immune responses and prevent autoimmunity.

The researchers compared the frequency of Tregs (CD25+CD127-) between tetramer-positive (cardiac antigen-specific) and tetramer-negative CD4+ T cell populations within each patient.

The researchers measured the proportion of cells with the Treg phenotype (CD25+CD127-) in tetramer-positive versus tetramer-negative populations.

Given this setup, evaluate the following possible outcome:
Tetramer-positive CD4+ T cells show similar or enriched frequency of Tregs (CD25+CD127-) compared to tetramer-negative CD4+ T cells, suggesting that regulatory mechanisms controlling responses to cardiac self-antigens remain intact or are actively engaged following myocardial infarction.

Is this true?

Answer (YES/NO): YES